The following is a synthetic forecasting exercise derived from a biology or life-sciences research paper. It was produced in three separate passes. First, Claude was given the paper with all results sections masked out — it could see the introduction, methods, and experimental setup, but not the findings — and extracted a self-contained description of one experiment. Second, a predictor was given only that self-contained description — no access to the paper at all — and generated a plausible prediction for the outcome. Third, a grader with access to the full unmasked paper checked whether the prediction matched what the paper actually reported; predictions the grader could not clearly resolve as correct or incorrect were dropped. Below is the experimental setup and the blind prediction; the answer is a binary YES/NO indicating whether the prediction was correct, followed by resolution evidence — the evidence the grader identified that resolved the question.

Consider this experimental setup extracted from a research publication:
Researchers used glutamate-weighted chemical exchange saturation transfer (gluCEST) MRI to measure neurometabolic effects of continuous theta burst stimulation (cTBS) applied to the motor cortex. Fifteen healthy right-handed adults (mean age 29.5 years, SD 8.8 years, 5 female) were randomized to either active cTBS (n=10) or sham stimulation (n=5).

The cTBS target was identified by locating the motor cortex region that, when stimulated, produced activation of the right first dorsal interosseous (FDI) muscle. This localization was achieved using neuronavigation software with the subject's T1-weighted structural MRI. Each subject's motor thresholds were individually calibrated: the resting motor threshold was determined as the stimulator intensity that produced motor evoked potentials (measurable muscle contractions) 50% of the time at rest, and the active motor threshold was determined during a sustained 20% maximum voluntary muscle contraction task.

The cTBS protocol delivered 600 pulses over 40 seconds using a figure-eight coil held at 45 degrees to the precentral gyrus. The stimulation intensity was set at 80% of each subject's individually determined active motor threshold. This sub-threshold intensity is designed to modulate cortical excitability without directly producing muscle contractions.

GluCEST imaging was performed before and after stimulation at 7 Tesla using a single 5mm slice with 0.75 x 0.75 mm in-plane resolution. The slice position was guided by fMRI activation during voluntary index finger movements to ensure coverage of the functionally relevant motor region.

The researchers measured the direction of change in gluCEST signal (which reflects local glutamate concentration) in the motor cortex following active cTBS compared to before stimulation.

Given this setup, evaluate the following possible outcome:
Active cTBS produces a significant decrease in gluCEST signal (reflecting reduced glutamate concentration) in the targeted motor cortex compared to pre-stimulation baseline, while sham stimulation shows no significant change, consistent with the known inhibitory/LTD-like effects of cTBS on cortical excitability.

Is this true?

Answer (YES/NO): YES